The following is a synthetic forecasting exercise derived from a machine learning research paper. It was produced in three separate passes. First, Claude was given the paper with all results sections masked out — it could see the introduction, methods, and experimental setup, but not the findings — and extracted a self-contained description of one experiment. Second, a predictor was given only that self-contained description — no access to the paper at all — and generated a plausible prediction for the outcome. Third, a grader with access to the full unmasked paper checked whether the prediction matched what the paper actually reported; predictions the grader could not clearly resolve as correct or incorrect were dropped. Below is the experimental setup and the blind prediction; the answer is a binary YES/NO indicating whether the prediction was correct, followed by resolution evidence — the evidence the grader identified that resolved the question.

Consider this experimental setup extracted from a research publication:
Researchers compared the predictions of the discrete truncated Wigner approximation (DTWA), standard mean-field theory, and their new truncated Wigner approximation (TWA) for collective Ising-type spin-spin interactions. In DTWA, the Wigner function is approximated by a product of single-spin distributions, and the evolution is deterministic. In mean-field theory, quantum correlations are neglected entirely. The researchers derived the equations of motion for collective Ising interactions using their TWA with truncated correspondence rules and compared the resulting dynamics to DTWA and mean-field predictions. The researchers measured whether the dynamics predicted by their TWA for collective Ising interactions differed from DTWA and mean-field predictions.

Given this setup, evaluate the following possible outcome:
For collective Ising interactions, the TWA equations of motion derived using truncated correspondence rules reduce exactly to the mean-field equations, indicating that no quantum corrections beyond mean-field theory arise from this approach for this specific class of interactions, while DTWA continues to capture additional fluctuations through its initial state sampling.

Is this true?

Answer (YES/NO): NO